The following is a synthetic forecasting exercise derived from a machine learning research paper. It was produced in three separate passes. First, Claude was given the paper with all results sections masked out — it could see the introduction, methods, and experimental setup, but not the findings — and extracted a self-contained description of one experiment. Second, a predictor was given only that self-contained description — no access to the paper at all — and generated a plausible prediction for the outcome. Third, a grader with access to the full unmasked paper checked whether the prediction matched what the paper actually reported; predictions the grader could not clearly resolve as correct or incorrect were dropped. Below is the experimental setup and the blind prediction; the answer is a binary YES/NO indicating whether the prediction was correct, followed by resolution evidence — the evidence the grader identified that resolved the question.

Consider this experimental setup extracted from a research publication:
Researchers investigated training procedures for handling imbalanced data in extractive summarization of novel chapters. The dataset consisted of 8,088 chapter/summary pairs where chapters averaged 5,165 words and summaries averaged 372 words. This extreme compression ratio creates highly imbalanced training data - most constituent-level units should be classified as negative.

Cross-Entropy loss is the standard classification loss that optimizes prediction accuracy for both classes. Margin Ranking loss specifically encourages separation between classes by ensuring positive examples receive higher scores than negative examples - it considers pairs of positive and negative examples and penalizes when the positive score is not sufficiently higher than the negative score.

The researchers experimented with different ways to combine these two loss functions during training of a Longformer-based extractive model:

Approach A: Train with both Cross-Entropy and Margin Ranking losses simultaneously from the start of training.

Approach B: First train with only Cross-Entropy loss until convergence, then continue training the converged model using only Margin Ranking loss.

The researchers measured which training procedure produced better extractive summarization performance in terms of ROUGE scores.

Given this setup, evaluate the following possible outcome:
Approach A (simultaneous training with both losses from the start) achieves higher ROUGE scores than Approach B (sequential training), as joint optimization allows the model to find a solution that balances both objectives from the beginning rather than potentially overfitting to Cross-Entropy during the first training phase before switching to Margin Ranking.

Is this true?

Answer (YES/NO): NO